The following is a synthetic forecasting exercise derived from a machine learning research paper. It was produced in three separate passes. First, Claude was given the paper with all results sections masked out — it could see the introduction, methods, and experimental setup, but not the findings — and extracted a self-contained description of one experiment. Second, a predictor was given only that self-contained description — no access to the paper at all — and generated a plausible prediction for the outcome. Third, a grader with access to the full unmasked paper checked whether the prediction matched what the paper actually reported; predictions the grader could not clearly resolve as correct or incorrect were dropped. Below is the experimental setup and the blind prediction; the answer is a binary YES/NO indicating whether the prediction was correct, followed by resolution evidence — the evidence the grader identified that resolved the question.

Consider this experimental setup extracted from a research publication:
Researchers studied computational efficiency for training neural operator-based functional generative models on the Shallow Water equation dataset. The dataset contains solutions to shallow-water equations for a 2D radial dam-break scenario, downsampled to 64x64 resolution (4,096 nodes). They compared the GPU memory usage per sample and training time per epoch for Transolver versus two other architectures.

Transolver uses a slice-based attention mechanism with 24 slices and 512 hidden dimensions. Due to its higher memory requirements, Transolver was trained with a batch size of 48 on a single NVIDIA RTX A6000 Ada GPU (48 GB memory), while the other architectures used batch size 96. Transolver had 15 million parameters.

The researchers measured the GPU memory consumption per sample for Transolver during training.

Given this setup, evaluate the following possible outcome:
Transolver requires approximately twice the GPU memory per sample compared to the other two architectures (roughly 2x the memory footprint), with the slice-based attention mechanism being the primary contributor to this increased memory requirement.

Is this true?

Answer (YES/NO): YES